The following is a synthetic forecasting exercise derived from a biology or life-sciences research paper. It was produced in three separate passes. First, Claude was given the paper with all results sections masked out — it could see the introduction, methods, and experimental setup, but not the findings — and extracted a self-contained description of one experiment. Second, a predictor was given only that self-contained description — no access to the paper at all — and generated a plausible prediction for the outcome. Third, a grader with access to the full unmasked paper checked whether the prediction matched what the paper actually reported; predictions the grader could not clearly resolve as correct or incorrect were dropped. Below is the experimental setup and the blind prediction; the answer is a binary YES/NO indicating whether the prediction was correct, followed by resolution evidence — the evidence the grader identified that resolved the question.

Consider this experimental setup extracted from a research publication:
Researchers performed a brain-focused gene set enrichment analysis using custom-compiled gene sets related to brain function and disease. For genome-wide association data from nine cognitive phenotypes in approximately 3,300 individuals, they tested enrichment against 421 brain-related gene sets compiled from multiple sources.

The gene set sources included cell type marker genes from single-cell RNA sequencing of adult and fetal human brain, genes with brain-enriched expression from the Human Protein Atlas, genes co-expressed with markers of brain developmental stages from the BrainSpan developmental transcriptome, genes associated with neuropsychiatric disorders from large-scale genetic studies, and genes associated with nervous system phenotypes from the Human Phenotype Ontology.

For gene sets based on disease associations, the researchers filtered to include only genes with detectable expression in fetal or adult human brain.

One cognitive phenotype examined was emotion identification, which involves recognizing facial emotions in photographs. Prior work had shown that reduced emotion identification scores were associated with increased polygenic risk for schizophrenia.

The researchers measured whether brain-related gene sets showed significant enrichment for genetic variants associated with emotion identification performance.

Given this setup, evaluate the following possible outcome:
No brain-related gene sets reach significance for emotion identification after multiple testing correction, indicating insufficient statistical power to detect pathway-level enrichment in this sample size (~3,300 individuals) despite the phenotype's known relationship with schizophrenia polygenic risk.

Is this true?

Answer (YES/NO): YES